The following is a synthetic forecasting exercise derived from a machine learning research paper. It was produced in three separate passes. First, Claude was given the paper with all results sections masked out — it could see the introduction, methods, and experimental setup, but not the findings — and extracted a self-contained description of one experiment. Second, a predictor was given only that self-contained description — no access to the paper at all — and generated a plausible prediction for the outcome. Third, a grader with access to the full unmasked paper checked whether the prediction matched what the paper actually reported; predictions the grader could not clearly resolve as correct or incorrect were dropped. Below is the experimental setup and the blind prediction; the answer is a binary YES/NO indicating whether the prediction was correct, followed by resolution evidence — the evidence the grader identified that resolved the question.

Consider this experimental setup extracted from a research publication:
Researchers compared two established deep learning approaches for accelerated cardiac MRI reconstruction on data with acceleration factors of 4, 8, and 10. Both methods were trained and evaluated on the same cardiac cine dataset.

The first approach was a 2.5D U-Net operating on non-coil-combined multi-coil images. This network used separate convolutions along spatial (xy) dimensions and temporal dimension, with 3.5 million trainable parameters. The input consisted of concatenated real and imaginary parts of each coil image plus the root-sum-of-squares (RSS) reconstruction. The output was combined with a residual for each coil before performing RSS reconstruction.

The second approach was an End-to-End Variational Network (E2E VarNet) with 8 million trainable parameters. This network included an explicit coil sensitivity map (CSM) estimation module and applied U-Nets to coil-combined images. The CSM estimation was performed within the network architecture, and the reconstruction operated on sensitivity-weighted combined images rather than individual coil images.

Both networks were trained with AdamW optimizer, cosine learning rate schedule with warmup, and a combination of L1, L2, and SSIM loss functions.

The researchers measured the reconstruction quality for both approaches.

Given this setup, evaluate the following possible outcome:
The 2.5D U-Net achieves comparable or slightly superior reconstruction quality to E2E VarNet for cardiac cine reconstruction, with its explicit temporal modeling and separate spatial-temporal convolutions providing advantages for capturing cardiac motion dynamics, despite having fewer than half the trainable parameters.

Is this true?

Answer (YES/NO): NO